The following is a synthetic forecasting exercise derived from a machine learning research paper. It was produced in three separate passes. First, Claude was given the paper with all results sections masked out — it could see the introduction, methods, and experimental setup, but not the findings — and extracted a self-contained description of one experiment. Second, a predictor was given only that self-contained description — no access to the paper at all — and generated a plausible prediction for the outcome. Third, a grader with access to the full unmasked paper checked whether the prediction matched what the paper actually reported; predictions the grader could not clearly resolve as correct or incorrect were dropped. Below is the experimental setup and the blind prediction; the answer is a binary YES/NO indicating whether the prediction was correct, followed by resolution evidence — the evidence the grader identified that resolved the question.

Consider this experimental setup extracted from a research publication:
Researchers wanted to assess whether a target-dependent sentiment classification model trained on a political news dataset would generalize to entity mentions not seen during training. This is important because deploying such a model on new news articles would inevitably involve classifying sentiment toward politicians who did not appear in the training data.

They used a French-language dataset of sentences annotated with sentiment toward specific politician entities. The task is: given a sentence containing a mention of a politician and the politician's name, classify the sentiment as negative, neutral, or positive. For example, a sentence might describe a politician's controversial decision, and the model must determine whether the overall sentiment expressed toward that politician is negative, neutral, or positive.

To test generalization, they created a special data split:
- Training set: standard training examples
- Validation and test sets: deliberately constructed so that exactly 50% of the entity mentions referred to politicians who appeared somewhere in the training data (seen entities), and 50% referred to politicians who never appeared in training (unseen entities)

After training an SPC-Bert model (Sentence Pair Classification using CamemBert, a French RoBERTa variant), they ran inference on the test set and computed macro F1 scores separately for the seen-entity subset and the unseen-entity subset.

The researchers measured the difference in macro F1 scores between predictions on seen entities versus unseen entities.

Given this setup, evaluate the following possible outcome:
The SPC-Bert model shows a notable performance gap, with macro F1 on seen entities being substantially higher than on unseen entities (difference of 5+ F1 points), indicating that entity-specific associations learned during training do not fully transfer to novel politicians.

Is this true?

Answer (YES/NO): NO